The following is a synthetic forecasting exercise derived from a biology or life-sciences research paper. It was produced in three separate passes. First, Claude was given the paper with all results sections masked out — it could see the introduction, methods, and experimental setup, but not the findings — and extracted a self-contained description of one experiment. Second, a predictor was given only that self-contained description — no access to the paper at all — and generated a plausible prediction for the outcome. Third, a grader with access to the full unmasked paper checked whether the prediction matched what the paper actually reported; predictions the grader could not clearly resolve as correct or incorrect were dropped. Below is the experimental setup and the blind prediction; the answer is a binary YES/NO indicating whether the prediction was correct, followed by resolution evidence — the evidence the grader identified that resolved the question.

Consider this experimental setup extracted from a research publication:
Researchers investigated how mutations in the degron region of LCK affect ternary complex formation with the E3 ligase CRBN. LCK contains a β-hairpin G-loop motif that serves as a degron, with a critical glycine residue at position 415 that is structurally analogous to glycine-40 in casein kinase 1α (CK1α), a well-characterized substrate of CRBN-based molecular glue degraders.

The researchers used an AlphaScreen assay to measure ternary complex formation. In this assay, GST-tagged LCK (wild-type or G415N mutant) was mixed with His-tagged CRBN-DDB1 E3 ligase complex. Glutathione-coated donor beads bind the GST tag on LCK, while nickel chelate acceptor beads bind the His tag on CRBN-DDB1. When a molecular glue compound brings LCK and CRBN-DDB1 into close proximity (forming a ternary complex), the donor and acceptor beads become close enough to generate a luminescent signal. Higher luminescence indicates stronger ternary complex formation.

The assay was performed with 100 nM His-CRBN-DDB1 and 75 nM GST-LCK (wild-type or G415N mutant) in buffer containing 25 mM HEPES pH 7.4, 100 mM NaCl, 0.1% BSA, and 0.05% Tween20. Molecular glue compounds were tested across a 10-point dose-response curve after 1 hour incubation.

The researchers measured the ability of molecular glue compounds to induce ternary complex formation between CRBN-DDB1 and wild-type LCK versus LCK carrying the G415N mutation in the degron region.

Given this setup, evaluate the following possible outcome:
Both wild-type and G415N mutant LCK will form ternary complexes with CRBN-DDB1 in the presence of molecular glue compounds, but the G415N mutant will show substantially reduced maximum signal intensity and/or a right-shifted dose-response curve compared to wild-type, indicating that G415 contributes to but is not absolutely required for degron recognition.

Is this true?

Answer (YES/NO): NO